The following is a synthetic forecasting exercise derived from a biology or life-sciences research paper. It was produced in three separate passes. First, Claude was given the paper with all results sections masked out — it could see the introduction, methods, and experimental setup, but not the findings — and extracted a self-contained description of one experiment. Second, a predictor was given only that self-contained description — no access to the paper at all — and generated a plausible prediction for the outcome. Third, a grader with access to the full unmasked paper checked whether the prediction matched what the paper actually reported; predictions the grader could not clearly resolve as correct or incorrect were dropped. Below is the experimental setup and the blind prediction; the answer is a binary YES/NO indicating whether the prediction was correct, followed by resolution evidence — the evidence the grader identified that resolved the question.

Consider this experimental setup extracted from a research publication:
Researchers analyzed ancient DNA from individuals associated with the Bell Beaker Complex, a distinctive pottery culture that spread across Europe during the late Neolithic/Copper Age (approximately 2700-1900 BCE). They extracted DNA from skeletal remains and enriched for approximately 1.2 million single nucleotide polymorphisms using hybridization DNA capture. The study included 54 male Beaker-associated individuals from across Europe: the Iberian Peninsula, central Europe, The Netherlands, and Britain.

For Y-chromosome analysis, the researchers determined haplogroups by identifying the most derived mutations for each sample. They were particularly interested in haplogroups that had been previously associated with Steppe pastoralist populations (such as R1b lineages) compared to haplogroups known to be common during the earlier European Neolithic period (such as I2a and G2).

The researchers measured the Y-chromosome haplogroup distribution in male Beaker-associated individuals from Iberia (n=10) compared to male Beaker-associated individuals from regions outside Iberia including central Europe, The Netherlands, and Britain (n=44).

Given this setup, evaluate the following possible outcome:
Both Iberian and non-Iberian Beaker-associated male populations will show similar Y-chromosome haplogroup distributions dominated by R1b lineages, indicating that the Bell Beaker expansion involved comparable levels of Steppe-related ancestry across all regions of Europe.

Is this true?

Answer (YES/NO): NO